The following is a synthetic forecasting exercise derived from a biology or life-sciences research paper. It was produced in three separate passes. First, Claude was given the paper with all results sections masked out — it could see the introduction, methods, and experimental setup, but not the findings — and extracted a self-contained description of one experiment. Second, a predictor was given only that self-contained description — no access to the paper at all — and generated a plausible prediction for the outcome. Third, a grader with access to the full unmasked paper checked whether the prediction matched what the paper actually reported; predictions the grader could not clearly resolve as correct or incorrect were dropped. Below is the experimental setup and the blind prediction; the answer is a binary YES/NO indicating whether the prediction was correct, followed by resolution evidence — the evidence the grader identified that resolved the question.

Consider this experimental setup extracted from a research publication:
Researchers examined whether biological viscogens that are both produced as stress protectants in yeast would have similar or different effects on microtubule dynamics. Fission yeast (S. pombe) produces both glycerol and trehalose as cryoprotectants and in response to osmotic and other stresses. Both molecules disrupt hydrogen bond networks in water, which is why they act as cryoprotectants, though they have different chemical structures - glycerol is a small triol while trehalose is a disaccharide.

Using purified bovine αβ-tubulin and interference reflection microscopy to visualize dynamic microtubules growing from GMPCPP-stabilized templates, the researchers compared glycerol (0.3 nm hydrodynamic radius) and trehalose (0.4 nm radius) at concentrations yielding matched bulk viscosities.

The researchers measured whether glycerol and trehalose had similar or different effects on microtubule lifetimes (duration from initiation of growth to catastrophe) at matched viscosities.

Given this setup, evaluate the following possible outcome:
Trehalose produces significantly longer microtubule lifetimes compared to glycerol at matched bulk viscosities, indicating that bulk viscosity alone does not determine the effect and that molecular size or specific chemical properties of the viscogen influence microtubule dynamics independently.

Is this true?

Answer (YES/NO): NO